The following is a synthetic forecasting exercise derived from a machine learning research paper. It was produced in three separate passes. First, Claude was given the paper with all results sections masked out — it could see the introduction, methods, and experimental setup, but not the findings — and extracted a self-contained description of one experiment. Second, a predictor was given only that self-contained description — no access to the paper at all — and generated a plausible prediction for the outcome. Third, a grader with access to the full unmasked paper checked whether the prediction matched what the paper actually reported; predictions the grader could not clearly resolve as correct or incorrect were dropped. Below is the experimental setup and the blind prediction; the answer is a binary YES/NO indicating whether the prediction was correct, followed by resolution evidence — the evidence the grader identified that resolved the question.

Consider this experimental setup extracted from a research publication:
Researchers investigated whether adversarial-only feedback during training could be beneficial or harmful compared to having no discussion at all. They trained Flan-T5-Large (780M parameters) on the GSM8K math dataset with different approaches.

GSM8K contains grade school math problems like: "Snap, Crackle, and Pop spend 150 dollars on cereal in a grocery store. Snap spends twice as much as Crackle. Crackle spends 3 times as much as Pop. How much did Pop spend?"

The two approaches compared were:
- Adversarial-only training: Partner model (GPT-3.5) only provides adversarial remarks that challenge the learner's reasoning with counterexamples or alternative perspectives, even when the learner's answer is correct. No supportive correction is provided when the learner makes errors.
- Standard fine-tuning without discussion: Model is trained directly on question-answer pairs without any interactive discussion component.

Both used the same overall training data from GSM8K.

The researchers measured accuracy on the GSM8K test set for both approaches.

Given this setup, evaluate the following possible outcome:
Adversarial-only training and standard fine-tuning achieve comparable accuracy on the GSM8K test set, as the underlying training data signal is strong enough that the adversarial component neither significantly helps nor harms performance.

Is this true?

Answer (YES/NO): NO